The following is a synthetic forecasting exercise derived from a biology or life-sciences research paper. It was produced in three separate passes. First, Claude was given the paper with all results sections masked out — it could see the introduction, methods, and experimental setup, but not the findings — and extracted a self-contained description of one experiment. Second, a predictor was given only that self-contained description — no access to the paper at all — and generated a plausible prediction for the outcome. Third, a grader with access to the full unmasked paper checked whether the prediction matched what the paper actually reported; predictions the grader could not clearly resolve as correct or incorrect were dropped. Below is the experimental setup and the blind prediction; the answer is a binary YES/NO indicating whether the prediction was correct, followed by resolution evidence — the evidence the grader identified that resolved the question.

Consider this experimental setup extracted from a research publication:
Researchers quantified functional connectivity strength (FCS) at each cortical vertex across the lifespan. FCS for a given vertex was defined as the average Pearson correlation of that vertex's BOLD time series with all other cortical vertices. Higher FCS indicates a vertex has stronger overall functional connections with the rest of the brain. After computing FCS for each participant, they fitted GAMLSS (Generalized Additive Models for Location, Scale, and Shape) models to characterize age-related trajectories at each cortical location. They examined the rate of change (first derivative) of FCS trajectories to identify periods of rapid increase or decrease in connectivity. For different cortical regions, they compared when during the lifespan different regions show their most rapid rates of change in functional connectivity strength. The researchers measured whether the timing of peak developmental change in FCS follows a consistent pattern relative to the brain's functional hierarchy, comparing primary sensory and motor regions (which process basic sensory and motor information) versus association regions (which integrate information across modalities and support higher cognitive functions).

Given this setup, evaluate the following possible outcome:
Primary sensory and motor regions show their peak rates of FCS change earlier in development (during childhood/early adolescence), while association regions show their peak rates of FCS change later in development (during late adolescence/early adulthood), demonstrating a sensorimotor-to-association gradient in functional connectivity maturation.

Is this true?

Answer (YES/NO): NO